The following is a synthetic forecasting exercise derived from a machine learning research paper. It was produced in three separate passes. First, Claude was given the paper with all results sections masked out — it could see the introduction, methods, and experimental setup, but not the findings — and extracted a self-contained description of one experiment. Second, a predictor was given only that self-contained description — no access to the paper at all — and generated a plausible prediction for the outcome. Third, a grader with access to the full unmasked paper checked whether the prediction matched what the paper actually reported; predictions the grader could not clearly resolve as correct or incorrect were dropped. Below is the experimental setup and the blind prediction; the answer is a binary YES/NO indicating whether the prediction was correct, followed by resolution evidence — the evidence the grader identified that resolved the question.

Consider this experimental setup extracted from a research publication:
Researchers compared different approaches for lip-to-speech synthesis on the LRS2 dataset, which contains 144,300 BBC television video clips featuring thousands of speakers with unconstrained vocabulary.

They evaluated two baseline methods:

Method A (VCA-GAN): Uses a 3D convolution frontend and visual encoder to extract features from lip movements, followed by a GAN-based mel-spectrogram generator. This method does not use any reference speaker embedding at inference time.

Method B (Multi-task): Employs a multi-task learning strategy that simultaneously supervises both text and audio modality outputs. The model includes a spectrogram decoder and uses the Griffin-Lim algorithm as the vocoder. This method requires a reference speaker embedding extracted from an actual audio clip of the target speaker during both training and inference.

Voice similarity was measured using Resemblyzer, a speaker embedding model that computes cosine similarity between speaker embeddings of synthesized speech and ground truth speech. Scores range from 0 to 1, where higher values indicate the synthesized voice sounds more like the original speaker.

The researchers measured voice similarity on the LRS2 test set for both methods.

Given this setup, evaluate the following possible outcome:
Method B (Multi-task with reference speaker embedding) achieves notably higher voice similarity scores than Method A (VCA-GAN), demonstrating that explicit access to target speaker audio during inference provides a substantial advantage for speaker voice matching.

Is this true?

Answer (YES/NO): YES